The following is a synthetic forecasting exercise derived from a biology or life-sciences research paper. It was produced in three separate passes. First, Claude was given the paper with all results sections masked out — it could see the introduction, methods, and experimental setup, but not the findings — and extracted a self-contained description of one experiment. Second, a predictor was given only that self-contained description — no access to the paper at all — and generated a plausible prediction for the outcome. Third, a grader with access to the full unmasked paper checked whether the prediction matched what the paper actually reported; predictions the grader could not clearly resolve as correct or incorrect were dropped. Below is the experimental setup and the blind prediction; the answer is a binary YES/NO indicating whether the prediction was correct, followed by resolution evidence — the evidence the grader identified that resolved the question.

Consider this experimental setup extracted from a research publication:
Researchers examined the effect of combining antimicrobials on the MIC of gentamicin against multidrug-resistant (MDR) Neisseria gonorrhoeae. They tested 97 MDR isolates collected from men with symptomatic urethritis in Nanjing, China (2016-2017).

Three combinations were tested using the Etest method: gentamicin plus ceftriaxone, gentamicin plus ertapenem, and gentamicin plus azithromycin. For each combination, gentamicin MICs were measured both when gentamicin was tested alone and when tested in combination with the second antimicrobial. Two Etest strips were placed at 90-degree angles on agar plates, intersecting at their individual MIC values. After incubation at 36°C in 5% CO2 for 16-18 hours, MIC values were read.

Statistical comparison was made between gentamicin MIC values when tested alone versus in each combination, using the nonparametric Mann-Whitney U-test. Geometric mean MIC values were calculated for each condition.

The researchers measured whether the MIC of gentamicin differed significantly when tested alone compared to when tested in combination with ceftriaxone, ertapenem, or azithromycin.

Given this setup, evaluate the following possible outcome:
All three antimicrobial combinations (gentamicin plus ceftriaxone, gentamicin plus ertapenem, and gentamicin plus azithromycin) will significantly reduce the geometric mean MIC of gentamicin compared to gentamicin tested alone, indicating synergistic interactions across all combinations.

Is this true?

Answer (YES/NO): NO